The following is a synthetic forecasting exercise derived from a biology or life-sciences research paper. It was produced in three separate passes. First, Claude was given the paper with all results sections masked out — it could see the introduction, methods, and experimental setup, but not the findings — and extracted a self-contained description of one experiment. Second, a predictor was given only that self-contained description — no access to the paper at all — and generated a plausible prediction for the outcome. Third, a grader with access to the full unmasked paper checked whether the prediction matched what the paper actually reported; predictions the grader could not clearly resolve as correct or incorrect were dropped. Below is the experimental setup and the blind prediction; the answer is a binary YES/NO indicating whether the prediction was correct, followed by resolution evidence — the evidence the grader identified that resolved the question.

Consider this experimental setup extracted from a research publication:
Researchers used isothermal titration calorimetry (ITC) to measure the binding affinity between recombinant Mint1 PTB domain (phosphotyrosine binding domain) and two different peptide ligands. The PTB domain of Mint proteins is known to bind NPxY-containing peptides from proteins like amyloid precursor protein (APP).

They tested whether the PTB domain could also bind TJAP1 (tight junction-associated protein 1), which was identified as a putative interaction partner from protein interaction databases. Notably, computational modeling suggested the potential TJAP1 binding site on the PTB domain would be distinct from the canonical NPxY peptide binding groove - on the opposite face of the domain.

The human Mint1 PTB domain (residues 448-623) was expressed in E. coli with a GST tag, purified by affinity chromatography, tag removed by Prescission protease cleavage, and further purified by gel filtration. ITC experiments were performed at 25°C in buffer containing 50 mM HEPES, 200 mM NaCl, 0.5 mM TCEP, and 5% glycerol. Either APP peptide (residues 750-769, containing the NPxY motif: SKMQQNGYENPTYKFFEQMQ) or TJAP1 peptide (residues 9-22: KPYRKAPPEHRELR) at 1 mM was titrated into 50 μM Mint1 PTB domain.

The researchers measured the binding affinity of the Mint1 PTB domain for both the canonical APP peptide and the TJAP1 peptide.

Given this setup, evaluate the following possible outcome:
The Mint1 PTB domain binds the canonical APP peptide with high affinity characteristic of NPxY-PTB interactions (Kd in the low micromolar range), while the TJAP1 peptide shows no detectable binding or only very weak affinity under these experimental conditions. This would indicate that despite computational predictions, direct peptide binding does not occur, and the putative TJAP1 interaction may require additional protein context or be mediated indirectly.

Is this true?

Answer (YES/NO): NO